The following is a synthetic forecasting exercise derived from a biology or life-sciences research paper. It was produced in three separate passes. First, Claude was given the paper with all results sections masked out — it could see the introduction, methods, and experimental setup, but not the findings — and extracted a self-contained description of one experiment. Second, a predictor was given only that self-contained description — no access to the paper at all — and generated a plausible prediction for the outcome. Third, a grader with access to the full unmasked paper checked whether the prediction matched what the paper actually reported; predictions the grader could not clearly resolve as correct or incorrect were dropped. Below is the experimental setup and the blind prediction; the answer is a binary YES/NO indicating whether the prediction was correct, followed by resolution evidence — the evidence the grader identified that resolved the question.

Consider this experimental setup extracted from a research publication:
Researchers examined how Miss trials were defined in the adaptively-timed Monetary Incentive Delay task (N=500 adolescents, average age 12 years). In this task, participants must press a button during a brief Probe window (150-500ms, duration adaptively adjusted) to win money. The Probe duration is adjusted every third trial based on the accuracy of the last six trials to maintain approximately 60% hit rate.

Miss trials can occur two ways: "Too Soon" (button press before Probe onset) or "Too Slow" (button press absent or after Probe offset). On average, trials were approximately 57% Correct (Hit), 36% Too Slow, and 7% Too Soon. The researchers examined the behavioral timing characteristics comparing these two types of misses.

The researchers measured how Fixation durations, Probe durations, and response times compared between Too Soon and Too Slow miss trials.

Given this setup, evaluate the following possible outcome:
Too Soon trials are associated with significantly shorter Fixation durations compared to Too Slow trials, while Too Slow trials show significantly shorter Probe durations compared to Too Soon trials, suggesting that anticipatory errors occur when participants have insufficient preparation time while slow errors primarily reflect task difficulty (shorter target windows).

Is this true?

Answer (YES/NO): NO